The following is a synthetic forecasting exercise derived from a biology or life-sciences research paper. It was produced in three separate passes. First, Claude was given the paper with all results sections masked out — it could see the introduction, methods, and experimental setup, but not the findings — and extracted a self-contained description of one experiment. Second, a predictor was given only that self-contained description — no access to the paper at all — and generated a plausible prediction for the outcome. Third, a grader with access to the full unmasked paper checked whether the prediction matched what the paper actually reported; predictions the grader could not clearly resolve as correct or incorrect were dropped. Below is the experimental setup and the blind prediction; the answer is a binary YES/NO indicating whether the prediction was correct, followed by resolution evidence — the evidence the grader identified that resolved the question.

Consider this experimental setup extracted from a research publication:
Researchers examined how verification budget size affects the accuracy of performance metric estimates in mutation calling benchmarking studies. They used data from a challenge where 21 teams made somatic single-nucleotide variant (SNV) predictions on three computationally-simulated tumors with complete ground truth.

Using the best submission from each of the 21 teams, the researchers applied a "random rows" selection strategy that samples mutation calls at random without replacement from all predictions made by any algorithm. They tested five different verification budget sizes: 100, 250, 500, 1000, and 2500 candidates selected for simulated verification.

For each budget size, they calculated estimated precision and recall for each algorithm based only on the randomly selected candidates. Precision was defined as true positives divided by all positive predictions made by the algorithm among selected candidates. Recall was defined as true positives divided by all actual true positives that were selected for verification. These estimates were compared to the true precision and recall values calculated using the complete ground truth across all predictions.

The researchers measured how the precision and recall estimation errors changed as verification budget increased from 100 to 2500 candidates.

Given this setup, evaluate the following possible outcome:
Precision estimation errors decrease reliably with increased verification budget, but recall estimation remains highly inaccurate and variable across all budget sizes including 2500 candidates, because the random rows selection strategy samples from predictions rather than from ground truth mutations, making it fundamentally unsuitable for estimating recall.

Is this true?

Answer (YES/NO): NO